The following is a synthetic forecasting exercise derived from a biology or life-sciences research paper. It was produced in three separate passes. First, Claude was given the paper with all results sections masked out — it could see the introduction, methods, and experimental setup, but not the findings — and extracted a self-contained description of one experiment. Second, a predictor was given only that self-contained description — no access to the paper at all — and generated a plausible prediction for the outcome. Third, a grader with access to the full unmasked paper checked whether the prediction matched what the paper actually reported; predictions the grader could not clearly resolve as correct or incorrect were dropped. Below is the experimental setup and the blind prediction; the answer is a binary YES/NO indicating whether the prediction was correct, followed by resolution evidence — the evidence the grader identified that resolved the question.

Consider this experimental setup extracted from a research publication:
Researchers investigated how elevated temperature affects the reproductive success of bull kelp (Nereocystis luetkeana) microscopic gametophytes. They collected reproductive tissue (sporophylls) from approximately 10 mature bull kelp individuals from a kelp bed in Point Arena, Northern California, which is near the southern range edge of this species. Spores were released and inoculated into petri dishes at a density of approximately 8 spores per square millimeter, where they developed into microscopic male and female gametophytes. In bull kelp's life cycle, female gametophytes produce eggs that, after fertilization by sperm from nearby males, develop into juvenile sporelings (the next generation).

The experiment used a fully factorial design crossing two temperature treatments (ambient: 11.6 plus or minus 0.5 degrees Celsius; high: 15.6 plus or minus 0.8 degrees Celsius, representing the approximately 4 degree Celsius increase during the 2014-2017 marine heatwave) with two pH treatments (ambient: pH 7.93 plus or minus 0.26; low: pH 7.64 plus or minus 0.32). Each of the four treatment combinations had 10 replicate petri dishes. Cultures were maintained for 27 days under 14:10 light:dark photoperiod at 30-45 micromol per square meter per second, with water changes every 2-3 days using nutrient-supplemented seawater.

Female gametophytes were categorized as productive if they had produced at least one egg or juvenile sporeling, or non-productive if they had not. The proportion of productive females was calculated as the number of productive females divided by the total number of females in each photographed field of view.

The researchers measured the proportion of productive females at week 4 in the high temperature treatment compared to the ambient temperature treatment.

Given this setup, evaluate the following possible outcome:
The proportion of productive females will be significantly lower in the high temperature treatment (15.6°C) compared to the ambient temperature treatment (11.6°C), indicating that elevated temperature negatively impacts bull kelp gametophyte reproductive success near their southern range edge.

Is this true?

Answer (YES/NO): NO